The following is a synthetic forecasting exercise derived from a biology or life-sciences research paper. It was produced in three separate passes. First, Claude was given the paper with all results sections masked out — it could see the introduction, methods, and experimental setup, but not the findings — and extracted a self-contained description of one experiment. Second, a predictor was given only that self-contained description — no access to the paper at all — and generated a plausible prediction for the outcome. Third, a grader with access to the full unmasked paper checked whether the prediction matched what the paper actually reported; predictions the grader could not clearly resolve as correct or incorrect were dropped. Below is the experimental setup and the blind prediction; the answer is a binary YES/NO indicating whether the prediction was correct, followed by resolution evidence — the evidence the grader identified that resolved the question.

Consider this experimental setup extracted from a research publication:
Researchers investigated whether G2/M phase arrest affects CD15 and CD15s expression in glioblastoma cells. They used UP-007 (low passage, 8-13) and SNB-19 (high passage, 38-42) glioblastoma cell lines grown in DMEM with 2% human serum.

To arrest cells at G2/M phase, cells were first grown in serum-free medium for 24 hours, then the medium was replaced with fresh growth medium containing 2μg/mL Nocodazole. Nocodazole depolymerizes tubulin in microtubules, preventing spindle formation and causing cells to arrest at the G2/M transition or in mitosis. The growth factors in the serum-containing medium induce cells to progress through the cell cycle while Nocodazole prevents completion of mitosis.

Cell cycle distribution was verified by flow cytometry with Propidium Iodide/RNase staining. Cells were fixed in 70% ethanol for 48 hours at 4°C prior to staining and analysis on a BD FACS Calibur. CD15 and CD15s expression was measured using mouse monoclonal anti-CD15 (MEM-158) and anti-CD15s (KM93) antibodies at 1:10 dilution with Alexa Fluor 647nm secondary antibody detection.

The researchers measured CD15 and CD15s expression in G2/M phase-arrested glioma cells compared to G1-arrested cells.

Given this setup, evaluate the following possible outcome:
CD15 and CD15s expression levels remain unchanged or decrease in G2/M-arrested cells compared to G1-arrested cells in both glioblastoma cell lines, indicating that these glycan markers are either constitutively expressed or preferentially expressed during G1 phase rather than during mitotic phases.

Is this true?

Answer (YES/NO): YES